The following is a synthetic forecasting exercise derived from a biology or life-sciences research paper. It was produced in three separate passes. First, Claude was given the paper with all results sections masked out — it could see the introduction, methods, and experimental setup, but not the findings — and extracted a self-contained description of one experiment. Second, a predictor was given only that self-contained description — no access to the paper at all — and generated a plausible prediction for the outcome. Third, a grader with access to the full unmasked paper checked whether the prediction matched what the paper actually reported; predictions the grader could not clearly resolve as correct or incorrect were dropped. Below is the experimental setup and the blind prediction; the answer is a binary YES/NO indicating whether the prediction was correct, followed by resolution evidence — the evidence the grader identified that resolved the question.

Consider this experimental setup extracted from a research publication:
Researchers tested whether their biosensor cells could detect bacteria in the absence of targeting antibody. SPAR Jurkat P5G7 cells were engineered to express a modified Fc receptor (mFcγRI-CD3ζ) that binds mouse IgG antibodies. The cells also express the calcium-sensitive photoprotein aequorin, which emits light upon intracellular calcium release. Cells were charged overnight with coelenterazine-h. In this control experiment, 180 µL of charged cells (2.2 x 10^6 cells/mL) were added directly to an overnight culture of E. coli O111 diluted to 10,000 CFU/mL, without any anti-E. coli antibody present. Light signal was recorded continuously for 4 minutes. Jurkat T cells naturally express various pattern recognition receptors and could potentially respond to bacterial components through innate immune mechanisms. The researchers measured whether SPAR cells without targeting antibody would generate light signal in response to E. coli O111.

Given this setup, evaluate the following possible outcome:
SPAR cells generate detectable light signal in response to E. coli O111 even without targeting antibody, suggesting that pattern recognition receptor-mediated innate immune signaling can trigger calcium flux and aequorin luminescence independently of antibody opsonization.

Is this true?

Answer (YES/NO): NO